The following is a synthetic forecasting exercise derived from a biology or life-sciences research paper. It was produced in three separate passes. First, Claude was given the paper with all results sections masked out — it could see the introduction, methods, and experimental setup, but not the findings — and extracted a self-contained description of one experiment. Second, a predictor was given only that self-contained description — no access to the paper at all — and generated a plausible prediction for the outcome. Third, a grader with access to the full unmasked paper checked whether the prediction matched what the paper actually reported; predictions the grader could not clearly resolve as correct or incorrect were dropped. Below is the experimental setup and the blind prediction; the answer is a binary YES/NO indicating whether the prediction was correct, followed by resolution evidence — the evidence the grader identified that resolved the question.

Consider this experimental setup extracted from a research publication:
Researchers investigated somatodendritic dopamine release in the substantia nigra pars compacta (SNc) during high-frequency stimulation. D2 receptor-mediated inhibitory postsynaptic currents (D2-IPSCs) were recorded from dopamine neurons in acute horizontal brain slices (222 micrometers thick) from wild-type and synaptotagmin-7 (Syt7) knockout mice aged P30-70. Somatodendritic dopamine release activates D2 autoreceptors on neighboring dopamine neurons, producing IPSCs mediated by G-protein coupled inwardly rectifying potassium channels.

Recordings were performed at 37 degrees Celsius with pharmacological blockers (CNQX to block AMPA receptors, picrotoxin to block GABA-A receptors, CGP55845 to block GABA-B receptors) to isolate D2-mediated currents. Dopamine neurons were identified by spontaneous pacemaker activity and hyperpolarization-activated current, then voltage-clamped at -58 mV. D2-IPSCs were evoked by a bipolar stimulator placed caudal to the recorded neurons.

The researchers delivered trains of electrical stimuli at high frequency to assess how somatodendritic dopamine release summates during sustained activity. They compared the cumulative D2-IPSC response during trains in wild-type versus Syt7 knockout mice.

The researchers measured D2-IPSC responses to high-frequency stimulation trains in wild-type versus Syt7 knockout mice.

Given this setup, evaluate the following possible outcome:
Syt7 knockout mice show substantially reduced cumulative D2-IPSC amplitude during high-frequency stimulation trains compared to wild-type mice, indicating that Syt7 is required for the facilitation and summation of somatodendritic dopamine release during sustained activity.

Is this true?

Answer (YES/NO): YES